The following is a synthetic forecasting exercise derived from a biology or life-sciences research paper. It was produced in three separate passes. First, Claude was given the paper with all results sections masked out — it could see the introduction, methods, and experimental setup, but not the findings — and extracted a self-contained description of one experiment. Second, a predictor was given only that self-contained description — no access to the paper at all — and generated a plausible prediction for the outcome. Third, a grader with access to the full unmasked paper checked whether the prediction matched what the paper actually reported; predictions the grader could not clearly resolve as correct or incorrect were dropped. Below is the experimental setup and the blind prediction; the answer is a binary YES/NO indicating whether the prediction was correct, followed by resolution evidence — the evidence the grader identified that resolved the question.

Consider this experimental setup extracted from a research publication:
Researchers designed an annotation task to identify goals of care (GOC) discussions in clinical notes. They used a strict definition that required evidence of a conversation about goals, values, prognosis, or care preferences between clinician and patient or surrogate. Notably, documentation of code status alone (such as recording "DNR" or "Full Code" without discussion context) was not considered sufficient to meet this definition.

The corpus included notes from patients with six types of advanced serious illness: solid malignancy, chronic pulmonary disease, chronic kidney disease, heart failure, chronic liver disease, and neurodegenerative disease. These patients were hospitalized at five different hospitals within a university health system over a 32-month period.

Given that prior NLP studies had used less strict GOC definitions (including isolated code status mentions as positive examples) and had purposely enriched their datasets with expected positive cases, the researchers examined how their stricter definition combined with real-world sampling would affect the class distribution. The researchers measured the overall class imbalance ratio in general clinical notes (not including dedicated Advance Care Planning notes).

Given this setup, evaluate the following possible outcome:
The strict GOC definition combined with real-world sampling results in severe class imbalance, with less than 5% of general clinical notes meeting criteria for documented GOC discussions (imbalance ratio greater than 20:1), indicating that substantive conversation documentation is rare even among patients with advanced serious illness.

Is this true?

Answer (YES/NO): NO